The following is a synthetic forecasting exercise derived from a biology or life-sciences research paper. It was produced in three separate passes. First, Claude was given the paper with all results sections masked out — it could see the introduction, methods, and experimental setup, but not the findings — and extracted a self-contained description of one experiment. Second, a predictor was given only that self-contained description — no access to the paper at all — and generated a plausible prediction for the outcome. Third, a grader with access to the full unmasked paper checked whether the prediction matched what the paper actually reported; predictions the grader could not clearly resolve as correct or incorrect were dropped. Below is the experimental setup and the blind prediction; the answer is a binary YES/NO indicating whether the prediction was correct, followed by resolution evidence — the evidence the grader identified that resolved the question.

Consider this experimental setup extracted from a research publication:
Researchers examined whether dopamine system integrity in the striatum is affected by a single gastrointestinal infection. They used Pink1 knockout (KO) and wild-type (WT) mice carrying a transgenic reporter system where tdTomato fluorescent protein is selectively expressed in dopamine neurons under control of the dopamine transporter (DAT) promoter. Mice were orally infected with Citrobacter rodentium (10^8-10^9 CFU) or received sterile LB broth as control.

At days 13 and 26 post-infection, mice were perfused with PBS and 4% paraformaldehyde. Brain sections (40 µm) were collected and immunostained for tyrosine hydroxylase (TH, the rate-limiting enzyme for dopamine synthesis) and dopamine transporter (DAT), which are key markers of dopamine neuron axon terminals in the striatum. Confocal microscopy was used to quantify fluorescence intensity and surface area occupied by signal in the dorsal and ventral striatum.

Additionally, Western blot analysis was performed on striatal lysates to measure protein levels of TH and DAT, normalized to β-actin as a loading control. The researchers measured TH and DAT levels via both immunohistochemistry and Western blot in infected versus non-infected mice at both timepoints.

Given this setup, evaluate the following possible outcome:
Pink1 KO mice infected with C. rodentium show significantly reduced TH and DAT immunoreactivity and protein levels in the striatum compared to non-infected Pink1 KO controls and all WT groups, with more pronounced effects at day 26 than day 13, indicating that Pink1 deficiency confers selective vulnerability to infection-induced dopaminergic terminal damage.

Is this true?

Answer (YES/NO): NO